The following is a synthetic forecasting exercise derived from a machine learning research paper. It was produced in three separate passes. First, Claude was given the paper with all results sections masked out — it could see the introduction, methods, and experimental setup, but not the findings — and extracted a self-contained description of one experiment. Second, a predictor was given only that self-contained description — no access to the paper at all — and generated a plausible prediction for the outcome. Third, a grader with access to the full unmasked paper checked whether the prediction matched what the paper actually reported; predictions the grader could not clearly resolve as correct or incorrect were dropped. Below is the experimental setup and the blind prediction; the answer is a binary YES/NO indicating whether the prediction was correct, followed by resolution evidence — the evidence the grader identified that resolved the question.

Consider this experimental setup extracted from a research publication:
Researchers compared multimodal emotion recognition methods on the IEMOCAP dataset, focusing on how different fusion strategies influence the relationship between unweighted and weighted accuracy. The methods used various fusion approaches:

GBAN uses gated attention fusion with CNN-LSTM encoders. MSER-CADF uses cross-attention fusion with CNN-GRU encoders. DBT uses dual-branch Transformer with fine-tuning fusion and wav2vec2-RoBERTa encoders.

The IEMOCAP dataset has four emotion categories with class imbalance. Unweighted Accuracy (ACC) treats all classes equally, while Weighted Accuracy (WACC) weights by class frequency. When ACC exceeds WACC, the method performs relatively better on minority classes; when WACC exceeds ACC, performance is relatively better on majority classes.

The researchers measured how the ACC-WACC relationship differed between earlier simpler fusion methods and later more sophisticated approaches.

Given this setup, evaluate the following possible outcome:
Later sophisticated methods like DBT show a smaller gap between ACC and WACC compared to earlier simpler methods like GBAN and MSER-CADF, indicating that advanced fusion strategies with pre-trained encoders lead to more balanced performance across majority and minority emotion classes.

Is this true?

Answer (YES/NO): NO